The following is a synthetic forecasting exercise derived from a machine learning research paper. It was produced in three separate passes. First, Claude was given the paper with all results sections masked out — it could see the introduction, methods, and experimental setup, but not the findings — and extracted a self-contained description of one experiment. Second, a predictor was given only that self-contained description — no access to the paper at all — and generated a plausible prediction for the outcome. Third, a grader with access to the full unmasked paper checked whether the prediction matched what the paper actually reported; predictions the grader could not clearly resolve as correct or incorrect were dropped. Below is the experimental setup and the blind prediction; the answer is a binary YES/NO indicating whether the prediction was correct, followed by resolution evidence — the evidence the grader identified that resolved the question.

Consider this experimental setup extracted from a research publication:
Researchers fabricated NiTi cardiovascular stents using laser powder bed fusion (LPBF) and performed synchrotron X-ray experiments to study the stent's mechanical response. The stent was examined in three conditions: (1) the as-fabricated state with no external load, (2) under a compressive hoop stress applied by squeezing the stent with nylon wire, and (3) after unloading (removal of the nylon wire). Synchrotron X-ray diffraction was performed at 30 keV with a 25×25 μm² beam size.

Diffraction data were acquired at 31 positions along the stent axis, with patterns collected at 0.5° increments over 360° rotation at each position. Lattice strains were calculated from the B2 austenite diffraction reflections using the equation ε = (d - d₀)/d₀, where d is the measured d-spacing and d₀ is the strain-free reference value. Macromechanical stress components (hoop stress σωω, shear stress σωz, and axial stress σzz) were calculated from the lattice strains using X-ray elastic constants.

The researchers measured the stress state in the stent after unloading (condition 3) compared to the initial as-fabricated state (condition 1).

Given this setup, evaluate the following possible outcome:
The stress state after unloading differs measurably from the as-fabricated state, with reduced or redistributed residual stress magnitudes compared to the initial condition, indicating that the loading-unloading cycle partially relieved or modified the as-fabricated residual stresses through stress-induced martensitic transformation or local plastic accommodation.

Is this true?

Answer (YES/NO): YES